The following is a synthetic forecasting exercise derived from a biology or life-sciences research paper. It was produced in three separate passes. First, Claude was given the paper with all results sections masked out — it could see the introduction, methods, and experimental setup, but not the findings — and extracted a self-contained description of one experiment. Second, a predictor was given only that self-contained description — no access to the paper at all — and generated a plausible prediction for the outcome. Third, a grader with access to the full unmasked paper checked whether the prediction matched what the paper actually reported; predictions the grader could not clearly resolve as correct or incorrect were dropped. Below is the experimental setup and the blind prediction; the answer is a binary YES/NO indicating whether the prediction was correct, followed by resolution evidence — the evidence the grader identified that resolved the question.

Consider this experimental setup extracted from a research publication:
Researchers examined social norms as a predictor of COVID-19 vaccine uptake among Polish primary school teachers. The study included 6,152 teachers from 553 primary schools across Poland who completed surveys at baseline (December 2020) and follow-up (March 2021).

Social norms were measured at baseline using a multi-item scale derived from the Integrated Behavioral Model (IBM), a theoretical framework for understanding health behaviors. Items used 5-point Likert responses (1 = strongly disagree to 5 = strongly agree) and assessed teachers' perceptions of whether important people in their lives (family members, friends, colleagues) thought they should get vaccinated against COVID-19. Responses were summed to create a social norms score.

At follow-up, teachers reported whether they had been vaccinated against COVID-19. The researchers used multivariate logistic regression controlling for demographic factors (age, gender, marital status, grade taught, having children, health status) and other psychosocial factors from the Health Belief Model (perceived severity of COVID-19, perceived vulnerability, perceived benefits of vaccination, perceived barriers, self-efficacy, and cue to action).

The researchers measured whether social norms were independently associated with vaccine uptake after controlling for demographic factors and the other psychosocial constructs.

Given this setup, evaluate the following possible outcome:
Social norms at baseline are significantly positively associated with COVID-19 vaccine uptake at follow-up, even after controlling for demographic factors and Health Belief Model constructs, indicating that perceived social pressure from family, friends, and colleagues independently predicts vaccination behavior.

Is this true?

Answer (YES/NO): YES